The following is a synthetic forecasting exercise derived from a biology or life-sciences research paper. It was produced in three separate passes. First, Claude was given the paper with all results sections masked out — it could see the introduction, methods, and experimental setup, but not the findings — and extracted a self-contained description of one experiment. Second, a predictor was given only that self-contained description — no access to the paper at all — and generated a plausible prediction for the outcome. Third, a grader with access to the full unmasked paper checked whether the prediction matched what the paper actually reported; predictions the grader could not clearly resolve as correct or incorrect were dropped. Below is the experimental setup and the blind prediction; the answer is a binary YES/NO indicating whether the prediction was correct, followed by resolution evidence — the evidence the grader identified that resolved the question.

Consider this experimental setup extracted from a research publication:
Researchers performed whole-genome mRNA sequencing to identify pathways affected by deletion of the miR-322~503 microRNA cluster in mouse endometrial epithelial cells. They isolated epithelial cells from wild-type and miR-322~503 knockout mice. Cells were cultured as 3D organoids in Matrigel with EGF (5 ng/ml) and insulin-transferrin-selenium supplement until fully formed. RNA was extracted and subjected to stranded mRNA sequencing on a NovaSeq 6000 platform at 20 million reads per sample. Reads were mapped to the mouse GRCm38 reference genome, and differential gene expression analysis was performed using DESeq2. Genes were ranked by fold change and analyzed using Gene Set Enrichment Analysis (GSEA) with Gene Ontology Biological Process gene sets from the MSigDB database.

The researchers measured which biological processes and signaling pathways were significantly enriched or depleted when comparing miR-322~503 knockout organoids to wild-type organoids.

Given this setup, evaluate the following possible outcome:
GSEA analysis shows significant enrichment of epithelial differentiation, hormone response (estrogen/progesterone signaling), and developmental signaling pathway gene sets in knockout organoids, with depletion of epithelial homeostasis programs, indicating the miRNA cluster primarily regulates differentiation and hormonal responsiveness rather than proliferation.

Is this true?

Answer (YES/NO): NO